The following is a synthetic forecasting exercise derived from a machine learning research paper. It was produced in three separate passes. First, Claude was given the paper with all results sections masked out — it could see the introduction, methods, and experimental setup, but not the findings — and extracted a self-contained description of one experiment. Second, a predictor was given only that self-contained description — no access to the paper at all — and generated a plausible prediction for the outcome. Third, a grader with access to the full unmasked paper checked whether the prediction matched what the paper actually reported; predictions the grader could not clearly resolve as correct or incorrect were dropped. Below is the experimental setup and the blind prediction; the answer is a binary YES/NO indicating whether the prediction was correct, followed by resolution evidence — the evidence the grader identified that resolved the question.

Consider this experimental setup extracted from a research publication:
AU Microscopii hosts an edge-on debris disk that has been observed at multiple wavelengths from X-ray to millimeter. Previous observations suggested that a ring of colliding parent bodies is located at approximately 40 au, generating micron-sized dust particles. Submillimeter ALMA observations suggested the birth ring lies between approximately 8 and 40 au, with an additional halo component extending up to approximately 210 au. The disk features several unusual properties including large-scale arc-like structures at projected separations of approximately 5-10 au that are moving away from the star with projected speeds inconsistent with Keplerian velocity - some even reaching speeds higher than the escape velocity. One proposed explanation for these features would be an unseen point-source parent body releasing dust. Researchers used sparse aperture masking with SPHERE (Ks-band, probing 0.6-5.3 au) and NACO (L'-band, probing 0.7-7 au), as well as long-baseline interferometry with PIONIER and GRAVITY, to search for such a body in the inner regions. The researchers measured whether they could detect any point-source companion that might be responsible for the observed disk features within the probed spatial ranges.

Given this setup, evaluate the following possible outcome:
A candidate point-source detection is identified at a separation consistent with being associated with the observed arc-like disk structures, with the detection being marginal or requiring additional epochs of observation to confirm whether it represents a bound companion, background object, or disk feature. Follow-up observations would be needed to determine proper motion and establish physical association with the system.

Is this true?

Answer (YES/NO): NO